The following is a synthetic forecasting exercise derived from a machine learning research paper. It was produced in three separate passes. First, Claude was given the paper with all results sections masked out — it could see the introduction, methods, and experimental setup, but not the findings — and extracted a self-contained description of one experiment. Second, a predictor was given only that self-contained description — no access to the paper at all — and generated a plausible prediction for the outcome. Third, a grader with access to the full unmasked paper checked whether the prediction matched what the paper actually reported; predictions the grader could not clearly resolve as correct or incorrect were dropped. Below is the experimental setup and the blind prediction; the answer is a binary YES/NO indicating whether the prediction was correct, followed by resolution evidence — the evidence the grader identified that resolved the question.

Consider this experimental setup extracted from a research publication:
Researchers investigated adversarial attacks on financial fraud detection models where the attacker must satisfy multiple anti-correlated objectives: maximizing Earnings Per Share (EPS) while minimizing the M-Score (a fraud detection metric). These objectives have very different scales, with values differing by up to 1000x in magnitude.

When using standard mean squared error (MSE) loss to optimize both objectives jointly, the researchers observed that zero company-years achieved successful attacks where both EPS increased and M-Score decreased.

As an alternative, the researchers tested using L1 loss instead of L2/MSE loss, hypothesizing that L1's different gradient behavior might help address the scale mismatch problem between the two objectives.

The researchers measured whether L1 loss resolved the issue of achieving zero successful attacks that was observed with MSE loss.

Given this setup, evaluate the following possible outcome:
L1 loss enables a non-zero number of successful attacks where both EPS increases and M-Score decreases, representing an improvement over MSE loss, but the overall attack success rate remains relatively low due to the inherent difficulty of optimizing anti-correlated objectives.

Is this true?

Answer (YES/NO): NO